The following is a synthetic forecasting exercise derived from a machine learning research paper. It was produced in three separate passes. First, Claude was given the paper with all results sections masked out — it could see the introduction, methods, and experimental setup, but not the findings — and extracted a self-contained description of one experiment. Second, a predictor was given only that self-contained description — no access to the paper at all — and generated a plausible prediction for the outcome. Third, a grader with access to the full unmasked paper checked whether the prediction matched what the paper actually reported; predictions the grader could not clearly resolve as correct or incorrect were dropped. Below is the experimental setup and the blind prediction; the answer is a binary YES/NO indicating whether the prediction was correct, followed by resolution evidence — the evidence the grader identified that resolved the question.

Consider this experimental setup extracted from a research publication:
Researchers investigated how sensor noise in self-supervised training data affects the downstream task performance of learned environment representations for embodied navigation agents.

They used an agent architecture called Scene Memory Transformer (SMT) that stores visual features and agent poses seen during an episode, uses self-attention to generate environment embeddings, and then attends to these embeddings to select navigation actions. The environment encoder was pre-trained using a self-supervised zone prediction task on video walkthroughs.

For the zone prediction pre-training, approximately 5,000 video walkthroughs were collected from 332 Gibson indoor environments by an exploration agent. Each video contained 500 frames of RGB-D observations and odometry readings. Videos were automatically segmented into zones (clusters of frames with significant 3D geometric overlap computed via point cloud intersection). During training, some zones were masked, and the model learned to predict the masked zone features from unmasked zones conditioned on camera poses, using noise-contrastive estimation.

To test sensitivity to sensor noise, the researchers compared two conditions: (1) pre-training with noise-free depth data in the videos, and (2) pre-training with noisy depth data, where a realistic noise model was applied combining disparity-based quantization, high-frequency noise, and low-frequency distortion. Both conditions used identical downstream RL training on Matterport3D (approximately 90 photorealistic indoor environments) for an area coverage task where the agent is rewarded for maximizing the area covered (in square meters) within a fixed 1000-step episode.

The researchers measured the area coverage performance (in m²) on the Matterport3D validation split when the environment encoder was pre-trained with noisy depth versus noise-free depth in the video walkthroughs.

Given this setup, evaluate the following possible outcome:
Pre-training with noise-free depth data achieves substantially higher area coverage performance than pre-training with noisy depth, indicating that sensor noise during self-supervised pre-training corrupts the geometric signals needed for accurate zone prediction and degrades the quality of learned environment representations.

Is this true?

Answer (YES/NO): NO